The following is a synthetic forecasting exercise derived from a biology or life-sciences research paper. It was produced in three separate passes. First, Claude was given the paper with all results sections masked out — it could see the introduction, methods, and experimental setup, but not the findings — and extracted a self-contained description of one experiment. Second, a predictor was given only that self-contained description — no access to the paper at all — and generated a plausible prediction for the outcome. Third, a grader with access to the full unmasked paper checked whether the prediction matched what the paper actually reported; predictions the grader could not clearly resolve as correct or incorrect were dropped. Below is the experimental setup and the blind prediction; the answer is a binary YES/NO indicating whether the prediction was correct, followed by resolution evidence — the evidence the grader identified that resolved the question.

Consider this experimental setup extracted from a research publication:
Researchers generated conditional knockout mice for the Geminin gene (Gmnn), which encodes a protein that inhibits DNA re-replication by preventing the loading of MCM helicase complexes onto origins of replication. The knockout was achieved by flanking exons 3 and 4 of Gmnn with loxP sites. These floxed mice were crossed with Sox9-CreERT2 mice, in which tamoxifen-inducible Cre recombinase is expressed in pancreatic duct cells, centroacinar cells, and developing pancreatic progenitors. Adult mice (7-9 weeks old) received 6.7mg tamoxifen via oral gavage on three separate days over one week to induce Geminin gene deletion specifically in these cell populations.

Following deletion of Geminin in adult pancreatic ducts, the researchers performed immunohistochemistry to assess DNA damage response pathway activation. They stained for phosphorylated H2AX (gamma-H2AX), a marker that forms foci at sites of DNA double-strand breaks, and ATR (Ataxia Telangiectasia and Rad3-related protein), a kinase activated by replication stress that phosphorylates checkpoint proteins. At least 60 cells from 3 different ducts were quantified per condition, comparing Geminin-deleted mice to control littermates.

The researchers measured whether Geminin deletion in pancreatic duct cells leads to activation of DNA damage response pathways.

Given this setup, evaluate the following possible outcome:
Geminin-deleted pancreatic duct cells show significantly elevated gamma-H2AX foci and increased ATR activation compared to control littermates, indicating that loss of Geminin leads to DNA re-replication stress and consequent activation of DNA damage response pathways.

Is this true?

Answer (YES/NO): NO